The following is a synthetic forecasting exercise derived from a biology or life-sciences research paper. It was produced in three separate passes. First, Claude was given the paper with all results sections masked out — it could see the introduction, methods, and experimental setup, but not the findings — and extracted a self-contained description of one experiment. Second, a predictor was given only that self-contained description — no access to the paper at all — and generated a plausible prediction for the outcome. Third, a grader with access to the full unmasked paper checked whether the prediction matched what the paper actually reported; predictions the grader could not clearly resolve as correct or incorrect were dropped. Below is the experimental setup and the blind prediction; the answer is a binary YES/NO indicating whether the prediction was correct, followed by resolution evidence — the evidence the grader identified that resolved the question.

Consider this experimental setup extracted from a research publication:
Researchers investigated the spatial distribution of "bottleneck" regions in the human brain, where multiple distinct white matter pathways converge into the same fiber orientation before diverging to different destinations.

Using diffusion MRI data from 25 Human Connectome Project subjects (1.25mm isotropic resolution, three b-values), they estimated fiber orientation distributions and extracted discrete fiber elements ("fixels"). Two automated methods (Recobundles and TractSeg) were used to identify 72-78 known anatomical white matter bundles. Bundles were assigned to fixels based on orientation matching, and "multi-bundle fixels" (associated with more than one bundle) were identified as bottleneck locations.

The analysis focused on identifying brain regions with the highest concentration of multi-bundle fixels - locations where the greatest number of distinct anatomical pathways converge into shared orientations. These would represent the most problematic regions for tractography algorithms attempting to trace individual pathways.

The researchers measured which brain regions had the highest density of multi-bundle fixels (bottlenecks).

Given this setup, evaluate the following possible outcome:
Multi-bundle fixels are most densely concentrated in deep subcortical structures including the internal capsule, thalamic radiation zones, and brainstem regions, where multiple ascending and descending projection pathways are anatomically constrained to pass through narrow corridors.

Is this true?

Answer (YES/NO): NO